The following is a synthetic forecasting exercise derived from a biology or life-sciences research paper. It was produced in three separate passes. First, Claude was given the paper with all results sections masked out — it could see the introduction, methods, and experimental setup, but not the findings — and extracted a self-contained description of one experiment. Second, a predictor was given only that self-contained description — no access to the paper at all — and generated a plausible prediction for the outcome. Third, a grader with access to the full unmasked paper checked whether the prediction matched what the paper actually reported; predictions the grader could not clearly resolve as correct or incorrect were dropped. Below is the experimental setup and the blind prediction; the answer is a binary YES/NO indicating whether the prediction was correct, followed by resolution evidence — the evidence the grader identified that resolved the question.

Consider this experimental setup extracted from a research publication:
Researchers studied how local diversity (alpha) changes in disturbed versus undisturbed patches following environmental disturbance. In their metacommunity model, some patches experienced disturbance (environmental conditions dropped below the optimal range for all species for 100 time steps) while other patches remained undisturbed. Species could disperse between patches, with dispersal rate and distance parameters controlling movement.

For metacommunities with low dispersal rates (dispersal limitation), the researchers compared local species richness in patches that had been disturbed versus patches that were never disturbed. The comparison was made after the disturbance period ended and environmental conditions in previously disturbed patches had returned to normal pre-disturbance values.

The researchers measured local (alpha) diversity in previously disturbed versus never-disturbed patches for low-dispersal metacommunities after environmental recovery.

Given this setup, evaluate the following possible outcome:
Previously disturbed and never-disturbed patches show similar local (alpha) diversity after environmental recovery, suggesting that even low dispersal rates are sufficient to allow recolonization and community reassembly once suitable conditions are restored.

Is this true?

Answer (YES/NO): NO